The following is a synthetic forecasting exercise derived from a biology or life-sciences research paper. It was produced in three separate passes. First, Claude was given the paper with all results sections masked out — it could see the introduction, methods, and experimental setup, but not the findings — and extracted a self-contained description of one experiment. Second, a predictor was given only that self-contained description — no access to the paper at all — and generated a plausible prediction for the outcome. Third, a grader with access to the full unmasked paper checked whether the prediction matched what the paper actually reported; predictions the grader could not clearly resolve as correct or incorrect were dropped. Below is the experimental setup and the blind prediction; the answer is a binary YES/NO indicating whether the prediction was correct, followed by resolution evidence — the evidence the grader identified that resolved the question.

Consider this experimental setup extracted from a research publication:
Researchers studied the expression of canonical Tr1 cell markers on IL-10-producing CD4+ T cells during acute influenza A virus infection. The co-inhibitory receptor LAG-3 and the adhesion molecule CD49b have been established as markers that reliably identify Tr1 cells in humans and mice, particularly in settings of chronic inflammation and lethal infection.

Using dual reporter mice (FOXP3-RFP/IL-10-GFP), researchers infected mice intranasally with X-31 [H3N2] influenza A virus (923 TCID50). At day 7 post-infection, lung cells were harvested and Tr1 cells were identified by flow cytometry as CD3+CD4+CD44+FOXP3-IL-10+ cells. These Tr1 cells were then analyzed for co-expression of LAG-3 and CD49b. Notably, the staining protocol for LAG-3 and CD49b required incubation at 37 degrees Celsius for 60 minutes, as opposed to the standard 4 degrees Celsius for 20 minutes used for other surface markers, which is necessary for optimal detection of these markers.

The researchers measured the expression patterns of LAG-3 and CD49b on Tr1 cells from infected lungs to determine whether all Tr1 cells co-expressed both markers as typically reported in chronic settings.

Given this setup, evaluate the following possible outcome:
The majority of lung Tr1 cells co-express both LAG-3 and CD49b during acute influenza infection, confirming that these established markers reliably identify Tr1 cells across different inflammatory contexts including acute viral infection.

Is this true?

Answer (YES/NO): NO